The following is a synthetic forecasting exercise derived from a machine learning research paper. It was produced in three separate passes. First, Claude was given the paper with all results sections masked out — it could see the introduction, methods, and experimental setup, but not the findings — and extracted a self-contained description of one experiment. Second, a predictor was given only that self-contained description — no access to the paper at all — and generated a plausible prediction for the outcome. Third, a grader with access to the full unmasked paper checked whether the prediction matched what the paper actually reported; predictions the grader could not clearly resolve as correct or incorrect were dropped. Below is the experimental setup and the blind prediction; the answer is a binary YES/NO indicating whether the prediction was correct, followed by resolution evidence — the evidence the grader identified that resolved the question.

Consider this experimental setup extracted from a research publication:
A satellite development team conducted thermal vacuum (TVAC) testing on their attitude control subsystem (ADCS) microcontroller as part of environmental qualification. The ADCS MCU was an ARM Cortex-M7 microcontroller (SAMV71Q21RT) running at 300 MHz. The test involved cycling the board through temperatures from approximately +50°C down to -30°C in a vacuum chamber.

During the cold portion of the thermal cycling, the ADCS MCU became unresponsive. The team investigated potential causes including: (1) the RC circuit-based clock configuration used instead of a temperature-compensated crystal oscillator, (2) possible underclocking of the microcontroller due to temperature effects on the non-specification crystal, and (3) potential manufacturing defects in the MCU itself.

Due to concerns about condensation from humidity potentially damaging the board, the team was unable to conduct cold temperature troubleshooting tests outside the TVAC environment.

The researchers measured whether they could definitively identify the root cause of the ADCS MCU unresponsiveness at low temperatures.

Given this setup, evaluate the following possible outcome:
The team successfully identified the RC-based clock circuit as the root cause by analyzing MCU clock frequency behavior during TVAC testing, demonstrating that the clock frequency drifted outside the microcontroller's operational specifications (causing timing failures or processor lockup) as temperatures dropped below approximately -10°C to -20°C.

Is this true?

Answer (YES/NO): NO